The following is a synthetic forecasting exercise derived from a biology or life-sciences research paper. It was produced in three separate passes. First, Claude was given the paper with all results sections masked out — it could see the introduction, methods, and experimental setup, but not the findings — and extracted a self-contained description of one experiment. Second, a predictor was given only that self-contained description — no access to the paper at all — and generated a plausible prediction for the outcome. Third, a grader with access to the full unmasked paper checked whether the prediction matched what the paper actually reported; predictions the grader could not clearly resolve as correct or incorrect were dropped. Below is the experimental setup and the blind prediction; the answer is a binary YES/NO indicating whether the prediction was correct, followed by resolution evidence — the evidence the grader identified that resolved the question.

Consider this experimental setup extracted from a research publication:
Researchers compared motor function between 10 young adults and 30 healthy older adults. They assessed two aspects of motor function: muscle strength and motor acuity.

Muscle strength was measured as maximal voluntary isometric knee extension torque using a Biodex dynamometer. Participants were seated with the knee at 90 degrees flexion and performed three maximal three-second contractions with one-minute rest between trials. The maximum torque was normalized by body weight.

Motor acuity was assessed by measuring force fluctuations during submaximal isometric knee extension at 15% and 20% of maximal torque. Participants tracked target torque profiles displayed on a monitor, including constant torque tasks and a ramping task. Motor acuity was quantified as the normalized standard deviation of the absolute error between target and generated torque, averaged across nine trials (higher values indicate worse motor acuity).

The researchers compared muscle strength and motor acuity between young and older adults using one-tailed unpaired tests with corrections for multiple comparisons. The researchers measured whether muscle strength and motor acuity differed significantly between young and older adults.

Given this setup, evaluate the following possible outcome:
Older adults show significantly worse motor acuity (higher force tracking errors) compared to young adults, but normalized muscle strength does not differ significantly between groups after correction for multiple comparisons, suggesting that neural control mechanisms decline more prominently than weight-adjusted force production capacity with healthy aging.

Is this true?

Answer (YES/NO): NO